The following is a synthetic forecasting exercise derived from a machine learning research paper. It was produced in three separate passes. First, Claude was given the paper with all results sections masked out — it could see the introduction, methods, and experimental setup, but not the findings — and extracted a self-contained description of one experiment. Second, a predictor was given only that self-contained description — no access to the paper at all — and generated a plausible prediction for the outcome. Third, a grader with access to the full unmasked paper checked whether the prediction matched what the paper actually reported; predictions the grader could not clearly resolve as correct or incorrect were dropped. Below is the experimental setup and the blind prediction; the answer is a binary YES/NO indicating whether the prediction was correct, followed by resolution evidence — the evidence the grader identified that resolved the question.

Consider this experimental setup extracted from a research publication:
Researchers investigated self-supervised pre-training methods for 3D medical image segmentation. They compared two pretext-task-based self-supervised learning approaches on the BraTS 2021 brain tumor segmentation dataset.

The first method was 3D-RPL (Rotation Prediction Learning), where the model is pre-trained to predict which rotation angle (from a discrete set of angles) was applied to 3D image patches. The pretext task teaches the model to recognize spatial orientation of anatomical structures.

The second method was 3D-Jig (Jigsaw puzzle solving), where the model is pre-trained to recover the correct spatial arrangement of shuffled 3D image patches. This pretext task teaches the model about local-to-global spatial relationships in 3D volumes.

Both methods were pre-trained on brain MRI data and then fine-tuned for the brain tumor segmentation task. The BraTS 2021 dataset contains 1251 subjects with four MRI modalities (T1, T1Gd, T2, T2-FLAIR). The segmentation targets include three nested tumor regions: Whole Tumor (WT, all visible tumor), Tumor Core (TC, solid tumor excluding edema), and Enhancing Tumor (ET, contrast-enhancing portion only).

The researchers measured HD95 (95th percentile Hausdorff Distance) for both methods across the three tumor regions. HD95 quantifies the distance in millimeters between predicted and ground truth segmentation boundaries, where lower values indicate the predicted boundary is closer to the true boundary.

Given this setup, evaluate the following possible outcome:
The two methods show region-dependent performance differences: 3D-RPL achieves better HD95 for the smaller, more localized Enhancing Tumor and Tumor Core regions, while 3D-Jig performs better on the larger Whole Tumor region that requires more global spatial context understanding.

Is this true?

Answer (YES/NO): NO